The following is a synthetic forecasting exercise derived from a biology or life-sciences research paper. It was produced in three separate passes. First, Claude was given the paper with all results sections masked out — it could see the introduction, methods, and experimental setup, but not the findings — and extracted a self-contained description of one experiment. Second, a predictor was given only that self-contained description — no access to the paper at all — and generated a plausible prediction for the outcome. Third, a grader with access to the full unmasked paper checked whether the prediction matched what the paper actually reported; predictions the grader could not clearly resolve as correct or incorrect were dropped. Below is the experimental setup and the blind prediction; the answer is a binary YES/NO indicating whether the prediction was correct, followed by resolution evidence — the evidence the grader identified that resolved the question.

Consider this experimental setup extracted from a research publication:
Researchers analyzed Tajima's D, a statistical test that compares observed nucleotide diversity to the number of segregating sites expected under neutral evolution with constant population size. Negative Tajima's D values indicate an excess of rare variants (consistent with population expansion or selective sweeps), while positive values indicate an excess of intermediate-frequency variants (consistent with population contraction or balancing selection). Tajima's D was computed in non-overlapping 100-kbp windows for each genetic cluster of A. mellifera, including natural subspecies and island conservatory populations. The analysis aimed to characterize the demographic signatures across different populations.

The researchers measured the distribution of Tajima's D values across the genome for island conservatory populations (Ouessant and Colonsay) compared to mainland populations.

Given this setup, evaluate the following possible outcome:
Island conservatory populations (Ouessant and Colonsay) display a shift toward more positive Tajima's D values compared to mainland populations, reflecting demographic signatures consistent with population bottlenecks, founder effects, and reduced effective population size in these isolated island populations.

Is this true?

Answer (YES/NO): YES